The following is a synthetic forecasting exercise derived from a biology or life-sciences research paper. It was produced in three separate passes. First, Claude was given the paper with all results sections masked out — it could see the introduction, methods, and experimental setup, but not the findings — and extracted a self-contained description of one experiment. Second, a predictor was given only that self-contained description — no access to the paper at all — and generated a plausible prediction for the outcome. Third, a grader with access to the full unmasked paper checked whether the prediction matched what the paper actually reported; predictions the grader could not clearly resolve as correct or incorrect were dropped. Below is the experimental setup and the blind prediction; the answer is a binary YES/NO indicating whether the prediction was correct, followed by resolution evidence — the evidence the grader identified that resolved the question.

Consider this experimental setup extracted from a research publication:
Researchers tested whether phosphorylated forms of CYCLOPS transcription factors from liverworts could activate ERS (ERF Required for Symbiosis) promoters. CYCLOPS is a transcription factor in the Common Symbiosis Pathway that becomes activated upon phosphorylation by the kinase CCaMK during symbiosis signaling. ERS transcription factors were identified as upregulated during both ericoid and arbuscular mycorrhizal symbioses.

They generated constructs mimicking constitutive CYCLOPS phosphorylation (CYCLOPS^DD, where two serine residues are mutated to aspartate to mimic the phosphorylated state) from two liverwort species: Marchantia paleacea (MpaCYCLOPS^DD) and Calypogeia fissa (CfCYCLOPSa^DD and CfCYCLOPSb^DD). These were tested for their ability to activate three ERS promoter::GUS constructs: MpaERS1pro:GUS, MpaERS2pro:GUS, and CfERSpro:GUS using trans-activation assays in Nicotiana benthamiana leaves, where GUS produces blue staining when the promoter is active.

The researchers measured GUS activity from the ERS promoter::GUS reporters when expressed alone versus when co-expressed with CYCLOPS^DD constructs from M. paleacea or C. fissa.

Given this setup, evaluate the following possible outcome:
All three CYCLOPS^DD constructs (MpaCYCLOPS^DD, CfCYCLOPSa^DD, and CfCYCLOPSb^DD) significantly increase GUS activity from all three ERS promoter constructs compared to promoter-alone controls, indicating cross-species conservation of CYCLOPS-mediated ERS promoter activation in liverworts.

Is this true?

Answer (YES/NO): NO